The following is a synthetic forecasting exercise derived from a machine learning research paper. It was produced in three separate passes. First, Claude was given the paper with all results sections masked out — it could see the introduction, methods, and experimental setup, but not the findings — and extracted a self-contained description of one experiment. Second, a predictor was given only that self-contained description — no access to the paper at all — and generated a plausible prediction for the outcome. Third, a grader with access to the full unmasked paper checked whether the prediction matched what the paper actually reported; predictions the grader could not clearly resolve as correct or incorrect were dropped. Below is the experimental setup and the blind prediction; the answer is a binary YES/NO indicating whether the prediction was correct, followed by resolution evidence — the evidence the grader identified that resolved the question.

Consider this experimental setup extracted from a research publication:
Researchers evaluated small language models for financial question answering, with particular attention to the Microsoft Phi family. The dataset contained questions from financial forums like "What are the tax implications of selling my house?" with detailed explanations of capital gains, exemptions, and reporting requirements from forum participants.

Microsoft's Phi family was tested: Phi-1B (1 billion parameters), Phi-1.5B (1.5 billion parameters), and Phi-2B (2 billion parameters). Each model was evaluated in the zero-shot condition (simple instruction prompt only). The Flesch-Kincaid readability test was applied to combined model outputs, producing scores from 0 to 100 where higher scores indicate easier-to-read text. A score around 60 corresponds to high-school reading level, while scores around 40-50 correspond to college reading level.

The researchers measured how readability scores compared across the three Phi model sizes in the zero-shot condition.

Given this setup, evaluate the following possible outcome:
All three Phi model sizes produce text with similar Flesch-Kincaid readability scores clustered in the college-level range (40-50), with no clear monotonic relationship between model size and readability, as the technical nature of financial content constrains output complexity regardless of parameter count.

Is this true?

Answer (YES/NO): NO